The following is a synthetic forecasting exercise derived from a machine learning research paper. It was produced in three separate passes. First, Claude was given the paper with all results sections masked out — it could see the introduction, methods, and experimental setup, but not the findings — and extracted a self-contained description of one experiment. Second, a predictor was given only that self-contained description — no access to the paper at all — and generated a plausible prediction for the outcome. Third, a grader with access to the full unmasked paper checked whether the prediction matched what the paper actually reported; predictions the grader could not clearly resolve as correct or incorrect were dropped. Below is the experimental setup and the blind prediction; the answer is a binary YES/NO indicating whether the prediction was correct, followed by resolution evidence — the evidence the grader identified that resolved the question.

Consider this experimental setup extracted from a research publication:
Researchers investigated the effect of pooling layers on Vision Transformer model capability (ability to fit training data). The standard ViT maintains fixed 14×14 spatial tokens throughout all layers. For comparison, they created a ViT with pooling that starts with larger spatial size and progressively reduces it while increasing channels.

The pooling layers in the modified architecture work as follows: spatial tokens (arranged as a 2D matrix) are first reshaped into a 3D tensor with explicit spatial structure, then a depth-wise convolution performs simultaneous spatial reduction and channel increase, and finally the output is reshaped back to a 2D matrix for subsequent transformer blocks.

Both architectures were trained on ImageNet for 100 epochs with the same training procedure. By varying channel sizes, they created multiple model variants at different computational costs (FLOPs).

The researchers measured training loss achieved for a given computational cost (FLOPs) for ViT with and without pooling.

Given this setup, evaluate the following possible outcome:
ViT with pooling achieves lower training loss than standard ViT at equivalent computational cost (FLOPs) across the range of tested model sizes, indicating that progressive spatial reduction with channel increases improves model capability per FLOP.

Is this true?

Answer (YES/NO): YES